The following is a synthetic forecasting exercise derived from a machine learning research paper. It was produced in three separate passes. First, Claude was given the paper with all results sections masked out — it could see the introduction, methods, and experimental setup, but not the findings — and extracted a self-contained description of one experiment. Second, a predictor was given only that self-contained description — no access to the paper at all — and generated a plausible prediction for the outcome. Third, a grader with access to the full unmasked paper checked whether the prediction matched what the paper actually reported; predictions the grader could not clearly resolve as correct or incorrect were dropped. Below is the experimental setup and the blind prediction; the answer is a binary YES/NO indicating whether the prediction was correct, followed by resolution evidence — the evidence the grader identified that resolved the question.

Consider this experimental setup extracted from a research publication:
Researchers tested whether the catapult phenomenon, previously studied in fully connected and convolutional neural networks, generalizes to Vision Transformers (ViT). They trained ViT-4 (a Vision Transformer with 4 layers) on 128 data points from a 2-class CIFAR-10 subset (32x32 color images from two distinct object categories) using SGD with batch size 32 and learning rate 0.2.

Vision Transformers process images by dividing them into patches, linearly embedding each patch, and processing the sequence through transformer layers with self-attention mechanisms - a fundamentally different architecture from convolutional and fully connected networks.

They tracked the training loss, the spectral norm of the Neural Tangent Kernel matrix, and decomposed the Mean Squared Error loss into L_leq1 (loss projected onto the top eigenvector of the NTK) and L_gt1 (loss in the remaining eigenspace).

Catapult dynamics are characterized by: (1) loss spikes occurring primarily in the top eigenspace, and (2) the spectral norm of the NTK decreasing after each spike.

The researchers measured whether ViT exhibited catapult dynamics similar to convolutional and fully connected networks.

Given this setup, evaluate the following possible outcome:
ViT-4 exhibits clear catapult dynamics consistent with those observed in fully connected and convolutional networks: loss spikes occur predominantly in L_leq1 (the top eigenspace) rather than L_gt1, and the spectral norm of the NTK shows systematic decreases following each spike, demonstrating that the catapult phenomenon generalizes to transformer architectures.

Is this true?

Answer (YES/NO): YES